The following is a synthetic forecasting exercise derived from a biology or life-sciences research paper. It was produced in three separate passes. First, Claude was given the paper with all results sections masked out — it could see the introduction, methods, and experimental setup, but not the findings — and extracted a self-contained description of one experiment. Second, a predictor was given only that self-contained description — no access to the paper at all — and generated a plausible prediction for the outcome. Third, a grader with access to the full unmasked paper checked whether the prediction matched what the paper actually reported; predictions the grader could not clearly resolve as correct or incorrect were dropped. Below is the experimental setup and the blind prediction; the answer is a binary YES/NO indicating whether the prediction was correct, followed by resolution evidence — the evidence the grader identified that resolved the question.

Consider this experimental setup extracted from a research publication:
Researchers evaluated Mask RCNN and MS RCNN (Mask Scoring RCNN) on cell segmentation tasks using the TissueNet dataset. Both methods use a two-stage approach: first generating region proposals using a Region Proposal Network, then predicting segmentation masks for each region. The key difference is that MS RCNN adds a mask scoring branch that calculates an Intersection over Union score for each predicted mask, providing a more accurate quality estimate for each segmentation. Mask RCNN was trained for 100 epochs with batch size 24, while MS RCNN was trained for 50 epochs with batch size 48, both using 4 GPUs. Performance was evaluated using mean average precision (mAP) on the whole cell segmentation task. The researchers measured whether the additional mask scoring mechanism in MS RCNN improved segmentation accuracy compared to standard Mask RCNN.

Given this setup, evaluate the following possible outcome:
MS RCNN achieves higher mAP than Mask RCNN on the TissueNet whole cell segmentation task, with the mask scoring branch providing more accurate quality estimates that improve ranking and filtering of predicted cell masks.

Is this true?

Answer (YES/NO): NO